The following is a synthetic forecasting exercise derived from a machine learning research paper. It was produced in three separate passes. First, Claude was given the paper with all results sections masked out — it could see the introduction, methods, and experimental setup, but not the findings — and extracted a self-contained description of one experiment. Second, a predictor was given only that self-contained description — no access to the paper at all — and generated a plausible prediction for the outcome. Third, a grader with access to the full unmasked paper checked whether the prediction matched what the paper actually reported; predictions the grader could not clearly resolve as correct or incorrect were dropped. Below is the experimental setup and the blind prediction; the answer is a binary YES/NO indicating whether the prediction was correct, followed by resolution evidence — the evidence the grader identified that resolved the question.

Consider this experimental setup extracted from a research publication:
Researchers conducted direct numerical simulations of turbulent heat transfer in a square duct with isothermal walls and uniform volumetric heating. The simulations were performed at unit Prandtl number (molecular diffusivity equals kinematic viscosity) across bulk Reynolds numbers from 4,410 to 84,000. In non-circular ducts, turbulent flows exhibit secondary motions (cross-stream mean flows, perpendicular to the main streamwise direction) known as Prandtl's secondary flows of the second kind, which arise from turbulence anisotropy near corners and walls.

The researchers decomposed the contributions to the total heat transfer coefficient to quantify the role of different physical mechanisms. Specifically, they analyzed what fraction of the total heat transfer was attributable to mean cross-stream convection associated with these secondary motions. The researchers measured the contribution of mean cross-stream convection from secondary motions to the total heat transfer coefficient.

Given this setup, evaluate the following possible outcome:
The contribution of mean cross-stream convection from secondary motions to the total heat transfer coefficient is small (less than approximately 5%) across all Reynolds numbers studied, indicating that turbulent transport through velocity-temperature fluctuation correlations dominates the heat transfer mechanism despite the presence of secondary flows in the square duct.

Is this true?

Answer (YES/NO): NO